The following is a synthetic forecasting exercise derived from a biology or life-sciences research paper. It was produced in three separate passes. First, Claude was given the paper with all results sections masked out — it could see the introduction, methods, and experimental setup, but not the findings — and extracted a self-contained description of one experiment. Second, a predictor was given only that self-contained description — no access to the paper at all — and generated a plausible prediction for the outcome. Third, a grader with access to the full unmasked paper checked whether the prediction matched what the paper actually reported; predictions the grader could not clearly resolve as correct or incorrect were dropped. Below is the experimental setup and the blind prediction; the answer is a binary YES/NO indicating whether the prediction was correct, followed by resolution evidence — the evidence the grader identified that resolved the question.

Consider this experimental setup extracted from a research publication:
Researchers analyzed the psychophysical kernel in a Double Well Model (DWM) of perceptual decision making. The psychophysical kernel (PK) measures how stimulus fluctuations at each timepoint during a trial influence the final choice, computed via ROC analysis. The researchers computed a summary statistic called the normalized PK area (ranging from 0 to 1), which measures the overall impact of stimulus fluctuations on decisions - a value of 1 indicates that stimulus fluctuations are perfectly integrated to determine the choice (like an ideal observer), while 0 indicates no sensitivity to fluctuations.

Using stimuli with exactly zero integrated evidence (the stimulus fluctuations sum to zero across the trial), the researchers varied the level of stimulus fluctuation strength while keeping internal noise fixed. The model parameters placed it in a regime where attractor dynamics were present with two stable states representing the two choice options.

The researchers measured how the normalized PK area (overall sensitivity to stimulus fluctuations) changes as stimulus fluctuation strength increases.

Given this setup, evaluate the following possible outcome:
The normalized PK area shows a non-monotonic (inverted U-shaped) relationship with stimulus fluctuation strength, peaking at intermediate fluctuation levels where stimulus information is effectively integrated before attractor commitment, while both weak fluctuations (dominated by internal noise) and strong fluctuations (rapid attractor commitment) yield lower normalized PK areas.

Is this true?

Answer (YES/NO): YES